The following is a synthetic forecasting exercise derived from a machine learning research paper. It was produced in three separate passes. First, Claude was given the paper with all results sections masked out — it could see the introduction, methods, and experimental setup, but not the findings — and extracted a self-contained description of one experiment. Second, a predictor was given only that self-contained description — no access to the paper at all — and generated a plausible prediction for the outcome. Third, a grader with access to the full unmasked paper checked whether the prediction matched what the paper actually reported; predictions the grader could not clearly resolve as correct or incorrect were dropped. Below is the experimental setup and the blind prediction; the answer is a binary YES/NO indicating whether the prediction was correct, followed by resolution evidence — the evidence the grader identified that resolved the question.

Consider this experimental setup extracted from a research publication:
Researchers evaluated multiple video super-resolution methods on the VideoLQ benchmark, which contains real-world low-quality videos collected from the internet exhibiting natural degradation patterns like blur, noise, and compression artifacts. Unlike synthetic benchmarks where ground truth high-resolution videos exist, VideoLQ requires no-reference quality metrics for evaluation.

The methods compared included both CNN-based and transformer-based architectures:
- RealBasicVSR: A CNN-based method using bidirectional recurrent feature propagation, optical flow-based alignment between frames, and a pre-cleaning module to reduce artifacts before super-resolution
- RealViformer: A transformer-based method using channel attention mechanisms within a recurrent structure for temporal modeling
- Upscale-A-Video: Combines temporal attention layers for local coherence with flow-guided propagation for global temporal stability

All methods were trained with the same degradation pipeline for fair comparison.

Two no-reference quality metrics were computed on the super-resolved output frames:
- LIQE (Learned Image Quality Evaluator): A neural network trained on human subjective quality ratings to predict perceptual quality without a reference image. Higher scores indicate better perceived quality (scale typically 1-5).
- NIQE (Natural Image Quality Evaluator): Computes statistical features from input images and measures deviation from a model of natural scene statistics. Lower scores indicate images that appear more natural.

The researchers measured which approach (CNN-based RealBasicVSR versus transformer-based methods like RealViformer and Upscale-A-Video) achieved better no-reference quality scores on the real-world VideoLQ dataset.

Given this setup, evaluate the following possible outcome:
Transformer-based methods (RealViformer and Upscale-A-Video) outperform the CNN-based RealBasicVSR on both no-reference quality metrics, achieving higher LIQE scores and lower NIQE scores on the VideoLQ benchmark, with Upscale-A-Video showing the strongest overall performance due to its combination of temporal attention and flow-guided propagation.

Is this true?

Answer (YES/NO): NO